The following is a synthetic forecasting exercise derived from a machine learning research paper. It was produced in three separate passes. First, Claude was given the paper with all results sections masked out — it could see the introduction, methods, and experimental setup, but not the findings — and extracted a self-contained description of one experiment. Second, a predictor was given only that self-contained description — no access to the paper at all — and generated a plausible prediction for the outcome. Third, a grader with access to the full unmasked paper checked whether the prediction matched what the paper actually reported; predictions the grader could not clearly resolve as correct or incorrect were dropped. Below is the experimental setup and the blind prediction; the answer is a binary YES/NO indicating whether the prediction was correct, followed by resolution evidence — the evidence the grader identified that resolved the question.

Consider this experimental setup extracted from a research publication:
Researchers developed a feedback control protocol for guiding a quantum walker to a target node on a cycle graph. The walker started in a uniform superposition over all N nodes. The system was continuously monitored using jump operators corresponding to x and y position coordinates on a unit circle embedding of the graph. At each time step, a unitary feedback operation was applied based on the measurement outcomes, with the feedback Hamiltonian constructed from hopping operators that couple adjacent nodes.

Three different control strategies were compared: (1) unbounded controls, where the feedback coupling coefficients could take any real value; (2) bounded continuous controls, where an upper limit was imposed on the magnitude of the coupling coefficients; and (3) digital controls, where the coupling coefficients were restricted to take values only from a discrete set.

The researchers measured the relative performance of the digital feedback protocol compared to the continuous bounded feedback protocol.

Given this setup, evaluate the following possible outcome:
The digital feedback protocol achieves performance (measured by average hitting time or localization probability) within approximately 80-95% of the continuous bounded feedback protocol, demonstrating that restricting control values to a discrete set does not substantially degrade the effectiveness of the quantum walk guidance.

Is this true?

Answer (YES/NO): NO